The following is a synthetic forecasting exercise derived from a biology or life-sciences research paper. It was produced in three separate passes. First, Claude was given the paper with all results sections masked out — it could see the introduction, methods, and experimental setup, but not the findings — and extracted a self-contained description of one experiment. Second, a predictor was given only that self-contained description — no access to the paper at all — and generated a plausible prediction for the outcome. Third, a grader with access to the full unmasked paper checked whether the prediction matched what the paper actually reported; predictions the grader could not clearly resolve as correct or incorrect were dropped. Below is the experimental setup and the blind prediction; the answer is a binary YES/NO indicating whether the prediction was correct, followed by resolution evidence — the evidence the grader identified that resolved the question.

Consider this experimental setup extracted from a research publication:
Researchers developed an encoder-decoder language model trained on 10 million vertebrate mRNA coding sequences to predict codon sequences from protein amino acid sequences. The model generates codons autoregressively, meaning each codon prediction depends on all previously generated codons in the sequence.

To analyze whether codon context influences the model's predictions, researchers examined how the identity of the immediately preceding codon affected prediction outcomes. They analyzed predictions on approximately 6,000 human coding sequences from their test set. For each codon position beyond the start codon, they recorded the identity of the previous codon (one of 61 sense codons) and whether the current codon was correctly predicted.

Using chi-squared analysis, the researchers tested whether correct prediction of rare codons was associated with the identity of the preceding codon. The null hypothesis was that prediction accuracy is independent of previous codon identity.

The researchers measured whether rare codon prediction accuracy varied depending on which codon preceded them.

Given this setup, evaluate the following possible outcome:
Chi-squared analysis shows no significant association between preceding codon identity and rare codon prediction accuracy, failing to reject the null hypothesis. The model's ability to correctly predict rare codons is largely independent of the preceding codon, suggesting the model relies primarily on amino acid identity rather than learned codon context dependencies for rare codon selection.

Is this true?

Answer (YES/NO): NO